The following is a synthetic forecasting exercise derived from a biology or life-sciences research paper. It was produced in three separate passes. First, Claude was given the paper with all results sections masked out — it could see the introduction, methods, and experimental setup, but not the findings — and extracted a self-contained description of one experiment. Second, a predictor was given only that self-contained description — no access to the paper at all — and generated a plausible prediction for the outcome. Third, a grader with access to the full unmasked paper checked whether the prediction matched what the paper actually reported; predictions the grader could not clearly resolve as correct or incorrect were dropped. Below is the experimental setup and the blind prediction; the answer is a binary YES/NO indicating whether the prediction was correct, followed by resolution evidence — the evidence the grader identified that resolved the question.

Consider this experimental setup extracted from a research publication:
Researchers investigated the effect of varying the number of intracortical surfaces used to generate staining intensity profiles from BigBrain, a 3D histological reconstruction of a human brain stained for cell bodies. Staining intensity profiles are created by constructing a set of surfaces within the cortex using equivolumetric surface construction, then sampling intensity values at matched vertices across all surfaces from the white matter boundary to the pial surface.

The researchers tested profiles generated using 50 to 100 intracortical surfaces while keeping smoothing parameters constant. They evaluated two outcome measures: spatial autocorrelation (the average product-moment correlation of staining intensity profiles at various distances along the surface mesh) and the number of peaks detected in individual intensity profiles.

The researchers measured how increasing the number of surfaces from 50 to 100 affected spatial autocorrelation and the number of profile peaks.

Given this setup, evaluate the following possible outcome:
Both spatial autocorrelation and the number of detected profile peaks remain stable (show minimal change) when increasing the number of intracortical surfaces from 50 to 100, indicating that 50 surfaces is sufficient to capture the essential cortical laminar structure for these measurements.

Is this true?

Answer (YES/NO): NO